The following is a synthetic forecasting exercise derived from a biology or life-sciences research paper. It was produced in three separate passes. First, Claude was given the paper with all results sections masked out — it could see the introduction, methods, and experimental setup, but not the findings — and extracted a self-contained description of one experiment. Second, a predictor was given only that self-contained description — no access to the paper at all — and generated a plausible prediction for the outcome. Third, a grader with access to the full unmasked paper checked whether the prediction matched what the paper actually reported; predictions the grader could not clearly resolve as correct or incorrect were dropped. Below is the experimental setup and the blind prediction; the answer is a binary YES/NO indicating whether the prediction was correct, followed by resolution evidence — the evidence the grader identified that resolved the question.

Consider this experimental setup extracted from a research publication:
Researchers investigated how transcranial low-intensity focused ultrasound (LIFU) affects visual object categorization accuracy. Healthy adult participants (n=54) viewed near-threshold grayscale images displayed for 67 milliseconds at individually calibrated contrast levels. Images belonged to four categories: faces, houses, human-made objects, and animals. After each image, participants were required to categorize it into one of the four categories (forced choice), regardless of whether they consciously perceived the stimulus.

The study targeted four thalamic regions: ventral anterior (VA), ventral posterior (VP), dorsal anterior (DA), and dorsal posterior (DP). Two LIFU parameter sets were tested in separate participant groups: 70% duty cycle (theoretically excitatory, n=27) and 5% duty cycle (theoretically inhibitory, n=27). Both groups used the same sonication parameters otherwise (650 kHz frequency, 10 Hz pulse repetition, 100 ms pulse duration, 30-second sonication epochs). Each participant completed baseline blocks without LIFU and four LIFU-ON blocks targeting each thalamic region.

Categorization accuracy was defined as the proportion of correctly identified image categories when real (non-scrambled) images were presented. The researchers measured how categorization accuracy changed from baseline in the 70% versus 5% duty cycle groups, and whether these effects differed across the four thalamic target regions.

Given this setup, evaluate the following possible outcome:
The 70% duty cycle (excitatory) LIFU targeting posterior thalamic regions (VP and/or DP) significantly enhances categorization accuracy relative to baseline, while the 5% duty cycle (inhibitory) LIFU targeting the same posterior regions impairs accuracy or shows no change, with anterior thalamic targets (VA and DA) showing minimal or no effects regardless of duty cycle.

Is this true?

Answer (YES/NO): NO